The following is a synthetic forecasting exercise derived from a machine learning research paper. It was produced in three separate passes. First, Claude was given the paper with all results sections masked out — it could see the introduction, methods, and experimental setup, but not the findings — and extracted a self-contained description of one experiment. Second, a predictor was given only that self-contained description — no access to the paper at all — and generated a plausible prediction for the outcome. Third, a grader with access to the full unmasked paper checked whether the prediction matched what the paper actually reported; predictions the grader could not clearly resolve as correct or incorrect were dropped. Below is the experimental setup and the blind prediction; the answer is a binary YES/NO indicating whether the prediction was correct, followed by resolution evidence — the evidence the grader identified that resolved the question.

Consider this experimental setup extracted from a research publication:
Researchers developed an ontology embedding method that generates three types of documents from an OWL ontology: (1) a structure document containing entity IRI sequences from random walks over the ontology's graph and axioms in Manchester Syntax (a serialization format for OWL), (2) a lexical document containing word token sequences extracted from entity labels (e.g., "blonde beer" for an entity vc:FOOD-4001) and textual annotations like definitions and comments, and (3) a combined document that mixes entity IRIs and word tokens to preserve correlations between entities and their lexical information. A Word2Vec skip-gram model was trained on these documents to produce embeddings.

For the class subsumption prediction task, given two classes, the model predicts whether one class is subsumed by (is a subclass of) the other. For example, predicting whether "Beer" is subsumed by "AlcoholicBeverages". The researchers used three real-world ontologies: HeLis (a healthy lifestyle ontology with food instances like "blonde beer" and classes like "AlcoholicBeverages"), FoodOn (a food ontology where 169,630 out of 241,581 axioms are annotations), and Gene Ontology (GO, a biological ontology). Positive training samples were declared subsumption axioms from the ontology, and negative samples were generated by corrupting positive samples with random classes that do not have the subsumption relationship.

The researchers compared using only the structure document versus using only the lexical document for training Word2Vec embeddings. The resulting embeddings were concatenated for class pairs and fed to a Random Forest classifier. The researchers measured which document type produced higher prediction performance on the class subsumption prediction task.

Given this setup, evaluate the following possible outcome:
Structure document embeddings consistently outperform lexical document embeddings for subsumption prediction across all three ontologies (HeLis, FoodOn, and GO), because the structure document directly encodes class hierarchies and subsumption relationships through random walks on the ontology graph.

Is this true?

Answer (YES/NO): NO